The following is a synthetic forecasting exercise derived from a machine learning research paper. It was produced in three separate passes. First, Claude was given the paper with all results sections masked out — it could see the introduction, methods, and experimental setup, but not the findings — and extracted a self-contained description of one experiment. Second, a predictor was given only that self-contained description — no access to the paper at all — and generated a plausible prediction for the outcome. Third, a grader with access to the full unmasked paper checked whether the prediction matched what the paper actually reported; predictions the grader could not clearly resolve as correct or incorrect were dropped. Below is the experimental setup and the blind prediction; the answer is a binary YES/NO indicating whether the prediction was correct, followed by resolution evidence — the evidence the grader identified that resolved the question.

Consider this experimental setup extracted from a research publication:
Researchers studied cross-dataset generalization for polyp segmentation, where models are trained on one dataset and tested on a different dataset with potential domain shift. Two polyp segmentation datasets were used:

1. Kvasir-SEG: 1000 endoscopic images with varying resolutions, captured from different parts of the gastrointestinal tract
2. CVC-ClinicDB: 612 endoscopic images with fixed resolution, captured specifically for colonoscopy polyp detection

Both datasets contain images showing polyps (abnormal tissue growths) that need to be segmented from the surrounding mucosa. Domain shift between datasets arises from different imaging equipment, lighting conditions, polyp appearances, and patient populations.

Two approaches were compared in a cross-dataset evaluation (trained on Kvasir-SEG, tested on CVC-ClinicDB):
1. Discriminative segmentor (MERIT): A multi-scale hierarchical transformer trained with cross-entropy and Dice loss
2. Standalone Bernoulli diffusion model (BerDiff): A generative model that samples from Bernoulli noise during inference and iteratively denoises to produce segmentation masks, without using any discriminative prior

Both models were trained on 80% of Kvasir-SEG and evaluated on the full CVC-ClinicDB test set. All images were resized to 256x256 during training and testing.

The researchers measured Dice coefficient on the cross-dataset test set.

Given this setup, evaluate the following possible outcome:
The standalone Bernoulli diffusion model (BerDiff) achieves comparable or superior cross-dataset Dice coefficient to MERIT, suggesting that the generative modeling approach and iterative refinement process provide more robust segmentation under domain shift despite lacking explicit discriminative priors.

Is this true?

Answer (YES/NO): NO